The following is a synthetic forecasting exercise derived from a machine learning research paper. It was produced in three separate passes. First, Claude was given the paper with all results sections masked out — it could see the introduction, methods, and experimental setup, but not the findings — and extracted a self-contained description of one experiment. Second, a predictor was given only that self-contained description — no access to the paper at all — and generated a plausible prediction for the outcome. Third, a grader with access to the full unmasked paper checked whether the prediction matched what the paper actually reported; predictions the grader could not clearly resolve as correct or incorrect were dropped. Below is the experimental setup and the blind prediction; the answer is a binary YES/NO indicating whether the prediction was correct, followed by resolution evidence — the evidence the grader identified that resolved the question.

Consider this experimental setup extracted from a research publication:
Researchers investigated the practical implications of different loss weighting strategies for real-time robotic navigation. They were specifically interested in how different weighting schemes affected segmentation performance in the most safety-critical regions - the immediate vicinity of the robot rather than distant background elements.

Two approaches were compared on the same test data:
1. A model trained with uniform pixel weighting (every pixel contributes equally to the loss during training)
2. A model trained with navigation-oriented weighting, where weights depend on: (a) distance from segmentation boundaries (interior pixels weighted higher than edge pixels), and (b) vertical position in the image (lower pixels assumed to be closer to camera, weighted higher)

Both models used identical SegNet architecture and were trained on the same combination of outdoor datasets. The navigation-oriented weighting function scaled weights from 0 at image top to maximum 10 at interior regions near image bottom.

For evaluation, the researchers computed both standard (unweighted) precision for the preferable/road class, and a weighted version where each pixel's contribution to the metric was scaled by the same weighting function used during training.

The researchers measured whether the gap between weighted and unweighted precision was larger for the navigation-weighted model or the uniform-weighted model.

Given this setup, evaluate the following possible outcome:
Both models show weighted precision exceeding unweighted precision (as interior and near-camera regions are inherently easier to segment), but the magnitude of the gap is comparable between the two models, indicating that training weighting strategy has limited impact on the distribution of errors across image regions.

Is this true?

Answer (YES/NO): NO